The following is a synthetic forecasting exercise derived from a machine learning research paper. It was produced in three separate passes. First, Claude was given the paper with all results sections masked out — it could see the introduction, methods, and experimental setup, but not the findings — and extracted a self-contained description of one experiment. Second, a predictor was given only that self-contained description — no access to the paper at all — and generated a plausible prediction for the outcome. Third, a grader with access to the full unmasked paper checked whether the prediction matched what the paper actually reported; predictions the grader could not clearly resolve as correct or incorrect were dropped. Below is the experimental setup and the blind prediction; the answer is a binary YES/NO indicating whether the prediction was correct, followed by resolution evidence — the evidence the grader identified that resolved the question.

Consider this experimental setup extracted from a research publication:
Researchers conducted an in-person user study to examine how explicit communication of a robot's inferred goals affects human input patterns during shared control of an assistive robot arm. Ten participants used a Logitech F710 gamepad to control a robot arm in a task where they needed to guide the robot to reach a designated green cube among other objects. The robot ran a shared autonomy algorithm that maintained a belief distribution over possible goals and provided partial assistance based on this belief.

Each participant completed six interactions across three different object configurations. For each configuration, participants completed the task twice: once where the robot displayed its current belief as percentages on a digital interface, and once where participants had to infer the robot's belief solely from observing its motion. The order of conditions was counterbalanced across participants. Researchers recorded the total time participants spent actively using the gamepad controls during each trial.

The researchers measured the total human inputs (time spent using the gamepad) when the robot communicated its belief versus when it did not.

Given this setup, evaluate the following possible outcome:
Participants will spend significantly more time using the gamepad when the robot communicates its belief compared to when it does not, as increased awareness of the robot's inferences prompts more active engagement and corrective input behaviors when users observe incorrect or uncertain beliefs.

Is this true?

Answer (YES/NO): NO